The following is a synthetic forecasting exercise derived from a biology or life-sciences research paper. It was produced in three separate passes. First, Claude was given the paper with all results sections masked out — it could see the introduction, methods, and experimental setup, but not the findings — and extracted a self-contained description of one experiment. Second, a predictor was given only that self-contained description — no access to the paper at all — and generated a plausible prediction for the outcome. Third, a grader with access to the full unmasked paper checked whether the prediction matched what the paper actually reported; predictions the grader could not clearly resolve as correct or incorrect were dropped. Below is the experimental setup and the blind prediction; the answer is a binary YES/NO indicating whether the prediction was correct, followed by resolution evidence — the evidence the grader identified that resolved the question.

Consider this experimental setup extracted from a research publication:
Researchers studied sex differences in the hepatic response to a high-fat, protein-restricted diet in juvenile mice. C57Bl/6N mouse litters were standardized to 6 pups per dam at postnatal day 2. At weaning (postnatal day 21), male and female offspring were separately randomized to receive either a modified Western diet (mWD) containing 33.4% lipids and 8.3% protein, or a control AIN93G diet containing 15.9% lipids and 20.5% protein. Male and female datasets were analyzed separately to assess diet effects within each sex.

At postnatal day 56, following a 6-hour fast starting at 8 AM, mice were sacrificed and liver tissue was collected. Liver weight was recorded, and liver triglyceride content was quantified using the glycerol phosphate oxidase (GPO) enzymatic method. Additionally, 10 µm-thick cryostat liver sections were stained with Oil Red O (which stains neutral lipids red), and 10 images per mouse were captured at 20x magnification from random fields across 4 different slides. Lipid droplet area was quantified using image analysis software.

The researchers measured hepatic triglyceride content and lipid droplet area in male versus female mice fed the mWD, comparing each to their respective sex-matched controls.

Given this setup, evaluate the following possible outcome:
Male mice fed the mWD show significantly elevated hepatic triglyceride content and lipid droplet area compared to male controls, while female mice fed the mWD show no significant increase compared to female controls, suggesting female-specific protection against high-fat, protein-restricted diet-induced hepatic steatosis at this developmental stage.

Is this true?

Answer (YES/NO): NO